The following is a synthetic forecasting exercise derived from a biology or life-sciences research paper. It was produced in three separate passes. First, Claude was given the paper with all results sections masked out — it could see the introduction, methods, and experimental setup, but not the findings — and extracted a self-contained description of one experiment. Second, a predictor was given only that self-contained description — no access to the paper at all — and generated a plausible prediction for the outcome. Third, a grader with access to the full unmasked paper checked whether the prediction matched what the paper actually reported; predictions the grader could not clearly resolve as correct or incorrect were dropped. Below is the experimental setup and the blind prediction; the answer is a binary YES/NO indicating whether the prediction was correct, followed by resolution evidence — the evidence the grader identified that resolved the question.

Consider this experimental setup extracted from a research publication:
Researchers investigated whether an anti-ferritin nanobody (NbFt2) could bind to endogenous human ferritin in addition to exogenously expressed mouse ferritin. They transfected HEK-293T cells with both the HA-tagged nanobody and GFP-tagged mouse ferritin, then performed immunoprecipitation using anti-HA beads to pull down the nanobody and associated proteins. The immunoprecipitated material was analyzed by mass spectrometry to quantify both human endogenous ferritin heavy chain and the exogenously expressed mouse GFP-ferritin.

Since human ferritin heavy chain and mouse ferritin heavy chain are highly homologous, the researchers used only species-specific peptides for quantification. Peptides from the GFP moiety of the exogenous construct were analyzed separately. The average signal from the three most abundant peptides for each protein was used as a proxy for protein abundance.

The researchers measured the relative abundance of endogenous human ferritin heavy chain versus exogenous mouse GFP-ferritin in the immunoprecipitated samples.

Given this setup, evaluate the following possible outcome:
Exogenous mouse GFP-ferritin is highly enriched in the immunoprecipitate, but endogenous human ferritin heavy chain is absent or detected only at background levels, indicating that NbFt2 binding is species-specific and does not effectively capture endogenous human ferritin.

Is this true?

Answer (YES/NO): NO